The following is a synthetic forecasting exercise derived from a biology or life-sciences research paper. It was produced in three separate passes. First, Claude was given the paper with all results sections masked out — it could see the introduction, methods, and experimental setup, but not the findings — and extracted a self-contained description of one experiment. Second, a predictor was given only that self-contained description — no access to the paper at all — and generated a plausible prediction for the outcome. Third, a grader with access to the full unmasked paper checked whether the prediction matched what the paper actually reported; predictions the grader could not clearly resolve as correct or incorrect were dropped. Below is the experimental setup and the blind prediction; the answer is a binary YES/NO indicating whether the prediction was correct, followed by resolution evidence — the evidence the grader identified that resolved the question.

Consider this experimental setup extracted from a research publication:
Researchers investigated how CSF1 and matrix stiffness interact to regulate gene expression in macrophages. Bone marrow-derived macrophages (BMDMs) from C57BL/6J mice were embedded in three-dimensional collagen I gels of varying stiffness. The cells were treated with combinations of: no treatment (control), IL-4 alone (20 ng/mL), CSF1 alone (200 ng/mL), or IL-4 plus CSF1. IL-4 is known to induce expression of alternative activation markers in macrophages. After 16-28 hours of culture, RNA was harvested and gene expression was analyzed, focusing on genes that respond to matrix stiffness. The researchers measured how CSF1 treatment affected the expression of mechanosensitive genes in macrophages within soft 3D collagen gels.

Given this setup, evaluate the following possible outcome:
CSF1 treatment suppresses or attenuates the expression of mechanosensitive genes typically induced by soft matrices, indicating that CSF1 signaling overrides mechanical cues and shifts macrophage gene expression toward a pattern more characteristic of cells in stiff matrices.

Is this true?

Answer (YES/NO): YES